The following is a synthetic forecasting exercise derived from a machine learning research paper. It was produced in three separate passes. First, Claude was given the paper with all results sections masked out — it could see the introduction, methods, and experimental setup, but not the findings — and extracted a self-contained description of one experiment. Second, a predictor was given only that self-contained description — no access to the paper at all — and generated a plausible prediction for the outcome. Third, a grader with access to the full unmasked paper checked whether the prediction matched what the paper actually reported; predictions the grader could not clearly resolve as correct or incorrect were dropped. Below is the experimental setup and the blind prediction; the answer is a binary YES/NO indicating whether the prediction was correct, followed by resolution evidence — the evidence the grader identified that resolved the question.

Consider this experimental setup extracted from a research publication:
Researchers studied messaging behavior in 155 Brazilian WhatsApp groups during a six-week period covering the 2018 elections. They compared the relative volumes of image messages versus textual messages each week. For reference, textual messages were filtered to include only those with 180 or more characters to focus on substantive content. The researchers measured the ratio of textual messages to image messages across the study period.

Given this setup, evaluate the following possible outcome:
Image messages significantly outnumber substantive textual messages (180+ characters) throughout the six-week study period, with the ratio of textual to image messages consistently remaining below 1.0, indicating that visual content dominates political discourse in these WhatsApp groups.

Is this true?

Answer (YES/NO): NO